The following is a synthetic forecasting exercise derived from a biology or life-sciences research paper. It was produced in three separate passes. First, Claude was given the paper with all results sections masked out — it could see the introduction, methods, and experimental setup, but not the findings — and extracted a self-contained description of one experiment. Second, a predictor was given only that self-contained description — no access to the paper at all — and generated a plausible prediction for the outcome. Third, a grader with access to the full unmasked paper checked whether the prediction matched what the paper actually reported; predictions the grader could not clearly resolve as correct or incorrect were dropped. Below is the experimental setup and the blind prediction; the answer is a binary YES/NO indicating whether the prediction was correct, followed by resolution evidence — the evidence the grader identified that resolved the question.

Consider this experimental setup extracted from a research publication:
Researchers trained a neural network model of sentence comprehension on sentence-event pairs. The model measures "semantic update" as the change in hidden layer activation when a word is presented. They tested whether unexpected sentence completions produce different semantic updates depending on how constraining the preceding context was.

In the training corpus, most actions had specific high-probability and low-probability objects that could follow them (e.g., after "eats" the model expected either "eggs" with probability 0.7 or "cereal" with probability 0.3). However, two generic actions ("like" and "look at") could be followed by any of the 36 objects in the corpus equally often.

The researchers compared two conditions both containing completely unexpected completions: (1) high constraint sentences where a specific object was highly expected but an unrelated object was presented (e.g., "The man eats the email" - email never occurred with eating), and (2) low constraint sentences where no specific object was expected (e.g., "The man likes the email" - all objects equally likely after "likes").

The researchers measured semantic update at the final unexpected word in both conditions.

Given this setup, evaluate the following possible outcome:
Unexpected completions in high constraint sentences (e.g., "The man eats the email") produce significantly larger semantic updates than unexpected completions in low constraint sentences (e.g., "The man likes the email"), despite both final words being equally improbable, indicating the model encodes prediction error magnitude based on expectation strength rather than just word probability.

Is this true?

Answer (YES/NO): NO